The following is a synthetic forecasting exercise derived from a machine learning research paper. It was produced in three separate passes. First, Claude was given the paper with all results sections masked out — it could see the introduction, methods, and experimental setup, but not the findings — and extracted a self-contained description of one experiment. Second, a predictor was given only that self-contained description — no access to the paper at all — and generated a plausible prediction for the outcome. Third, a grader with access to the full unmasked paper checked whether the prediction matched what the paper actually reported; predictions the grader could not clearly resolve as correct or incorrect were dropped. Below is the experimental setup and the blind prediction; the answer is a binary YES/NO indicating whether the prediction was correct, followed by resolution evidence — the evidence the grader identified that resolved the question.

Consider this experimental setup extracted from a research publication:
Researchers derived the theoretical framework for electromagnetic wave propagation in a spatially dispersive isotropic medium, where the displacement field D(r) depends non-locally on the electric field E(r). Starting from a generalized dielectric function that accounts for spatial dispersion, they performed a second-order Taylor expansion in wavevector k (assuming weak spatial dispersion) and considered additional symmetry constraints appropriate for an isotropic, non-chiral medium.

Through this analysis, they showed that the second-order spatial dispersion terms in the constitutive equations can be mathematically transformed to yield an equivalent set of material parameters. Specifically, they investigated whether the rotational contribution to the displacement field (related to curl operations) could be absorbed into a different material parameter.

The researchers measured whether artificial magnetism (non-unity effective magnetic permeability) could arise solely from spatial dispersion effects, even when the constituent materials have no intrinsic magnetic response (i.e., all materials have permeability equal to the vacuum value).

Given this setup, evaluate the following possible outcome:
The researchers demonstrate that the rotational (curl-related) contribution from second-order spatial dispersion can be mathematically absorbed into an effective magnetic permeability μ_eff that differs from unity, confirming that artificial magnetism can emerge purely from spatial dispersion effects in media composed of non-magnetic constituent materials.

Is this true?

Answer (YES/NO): YES